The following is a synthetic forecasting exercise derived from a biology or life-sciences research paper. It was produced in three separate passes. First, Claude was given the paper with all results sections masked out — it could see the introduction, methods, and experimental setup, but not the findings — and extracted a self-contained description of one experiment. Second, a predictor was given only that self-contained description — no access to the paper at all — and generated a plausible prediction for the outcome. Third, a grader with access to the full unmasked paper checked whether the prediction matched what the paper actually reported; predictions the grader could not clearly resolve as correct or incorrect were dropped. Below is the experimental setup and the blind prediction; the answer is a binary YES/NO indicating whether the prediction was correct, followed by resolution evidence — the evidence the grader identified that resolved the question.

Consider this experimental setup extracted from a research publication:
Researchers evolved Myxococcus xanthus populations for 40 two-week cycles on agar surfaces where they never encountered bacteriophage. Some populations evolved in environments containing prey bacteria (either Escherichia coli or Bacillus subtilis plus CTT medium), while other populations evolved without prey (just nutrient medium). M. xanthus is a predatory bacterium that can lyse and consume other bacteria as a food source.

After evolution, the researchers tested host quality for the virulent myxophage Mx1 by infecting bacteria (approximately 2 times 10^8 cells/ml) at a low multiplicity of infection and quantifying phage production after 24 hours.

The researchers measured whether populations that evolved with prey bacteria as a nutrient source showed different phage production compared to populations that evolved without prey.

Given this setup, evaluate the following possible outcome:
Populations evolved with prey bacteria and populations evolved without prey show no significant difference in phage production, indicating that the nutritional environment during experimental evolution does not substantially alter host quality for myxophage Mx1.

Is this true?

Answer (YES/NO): NO